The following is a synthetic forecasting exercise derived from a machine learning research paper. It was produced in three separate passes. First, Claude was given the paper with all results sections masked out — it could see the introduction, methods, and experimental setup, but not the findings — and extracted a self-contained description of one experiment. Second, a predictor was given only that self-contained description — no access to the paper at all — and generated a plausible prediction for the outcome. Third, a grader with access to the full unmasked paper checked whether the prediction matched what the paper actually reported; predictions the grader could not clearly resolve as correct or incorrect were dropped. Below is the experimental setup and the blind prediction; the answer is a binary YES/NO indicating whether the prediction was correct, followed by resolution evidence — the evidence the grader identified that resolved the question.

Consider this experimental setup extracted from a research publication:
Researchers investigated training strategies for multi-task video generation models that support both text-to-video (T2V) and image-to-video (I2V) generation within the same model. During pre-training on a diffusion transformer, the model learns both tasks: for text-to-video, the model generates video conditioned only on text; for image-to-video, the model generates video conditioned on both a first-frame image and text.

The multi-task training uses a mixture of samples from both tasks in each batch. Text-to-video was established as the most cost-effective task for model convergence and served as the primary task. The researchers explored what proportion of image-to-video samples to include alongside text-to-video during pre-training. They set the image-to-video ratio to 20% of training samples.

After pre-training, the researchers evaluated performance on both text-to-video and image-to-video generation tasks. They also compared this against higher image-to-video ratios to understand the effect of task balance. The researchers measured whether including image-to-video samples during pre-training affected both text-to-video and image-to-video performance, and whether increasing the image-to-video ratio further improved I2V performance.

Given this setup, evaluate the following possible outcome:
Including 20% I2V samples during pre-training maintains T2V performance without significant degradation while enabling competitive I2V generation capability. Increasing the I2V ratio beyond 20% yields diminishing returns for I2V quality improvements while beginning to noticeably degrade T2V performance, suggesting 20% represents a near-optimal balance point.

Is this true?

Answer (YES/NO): NO